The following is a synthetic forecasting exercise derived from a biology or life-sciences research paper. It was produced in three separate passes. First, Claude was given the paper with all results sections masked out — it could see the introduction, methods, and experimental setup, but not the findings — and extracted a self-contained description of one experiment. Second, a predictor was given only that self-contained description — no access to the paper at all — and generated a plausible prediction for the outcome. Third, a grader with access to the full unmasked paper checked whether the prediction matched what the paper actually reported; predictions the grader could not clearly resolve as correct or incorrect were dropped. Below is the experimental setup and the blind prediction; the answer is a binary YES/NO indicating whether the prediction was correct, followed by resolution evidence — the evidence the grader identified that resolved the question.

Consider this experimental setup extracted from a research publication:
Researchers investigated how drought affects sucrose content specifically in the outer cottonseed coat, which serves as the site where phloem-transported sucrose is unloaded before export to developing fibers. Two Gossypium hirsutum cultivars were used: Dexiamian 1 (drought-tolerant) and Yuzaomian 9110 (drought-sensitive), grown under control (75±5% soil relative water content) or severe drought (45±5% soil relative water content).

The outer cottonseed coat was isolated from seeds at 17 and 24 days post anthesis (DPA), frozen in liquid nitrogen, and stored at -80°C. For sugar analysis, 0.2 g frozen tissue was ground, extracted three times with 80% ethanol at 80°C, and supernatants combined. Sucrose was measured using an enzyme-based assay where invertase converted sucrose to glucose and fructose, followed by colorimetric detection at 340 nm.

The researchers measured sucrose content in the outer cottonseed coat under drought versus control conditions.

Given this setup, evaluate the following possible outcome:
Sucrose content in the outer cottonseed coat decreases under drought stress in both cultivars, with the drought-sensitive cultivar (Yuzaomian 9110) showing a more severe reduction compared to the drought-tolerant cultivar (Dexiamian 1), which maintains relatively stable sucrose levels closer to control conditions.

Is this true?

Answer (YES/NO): NO